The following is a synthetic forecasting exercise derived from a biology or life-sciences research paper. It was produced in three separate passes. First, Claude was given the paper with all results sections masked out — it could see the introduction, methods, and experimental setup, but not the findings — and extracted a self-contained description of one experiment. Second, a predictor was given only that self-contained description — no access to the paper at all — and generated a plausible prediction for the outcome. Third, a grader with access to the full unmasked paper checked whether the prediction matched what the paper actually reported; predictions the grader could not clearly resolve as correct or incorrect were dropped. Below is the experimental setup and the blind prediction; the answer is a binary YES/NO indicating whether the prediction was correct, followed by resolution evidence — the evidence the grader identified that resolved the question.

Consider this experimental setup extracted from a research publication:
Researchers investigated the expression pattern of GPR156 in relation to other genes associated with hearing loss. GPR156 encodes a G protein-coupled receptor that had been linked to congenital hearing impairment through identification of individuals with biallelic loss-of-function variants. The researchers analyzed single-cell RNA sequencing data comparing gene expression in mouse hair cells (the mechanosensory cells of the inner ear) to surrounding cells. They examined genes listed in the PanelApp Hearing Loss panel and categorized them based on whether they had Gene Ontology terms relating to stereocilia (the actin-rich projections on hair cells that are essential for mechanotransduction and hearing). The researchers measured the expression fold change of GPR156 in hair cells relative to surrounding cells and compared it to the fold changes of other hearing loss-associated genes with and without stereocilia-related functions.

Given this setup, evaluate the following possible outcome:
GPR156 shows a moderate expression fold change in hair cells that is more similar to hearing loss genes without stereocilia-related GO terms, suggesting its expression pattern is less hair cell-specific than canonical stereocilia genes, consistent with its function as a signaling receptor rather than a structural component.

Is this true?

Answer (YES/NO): NO